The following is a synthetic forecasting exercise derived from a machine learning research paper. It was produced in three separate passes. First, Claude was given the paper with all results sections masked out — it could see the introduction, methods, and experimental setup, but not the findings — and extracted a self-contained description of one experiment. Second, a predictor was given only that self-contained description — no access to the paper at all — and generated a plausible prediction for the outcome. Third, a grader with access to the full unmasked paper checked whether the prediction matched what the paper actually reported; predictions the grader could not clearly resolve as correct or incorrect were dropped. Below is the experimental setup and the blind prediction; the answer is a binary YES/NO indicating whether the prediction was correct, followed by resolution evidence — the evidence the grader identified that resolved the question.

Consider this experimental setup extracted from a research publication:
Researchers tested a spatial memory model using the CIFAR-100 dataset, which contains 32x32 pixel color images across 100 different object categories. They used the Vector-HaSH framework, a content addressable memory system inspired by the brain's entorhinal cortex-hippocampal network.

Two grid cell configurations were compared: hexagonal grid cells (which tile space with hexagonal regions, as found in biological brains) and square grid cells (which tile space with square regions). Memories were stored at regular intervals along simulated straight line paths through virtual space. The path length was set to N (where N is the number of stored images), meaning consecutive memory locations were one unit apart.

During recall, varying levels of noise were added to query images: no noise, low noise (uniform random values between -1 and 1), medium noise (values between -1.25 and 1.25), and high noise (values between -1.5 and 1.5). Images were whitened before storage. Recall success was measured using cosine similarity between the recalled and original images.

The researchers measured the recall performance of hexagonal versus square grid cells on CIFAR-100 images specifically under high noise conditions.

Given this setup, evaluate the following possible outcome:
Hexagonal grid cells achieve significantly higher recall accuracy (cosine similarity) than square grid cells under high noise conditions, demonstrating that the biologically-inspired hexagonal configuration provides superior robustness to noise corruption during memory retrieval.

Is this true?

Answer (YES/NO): NO